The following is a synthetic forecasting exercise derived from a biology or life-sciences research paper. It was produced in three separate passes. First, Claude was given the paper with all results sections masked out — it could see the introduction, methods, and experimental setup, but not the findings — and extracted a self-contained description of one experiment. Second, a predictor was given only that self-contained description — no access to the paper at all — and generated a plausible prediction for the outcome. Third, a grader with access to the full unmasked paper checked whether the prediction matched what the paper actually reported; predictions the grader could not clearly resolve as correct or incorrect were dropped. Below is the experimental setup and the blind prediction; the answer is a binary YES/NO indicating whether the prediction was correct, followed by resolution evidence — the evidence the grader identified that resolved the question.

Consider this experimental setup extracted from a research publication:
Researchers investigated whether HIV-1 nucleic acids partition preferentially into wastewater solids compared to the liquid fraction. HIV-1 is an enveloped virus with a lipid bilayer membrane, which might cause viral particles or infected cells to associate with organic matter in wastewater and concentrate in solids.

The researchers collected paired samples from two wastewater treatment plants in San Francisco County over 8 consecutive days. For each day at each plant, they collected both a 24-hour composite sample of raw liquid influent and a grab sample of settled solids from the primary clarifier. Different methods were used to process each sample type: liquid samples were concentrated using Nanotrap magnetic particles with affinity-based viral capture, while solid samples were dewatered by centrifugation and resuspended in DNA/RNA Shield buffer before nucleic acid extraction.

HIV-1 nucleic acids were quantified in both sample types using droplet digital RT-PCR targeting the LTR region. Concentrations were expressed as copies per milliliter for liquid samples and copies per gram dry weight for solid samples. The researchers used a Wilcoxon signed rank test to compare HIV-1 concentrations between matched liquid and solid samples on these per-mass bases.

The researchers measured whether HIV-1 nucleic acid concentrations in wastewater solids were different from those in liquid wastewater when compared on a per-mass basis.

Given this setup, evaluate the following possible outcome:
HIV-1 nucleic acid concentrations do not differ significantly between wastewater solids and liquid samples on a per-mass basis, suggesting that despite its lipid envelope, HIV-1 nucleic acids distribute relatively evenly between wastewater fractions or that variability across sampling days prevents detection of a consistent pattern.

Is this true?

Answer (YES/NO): NO